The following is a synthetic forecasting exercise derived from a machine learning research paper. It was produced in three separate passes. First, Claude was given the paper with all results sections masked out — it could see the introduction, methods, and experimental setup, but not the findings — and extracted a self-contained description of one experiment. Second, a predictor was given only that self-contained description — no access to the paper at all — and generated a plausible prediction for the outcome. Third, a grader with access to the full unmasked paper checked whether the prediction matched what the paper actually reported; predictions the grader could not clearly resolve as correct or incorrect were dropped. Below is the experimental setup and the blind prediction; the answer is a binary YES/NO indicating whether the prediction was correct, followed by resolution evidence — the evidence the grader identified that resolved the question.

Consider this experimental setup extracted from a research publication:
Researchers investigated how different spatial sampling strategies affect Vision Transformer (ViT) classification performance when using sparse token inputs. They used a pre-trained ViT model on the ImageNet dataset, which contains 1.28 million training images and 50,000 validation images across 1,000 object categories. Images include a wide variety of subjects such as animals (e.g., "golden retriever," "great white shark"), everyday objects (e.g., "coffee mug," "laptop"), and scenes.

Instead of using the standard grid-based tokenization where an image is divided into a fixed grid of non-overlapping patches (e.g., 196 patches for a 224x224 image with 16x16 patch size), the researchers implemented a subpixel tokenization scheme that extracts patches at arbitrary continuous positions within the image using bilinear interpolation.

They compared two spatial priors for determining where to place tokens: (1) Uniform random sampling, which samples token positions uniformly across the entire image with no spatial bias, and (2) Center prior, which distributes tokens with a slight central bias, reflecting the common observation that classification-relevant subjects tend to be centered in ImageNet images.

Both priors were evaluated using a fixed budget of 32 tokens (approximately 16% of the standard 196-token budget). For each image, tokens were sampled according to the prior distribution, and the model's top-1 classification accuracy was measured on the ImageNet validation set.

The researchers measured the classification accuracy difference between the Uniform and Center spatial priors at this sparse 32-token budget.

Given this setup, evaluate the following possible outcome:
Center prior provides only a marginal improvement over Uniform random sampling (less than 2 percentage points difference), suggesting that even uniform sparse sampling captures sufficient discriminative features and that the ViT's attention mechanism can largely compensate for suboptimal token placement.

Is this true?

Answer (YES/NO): NO